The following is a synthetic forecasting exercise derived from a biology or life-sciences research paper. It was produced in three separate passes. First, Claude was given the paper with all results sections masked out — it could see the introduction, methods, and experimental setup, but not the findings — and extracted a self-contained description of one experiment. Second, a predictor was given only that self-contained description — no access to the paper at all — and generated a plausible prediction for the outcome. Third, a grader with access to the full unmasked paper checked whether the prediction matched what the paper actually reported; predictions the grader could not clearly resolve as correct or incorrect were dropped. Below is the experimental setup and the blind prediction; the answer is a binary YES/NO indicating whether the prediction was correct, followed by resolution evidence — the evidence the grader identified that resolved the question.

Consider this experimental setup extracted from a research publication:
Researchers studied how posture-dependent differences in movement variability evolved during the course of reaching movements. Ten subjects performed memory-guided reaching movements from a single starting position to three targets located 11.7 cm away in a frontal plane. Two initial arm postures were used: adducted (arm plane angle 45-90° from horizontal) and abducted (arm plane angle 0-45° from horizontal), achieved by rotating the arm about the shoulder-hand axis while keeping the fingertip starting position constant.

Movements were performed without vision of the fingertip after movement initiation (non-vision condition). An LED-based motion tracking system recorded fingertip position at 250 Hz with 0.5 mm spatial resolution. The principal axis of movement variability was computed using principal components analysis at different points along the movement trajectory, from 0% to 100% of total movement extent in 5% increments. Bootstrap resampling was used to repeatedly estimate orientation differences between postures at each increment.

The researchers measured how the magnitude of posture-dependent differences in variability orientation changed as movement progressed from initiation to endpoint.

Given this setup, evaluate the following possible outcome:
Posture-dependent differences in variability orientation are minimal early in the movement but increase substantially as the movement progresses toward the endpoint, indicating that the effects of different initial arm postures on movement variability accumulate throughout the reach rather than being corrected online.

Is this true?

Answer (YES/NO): YES